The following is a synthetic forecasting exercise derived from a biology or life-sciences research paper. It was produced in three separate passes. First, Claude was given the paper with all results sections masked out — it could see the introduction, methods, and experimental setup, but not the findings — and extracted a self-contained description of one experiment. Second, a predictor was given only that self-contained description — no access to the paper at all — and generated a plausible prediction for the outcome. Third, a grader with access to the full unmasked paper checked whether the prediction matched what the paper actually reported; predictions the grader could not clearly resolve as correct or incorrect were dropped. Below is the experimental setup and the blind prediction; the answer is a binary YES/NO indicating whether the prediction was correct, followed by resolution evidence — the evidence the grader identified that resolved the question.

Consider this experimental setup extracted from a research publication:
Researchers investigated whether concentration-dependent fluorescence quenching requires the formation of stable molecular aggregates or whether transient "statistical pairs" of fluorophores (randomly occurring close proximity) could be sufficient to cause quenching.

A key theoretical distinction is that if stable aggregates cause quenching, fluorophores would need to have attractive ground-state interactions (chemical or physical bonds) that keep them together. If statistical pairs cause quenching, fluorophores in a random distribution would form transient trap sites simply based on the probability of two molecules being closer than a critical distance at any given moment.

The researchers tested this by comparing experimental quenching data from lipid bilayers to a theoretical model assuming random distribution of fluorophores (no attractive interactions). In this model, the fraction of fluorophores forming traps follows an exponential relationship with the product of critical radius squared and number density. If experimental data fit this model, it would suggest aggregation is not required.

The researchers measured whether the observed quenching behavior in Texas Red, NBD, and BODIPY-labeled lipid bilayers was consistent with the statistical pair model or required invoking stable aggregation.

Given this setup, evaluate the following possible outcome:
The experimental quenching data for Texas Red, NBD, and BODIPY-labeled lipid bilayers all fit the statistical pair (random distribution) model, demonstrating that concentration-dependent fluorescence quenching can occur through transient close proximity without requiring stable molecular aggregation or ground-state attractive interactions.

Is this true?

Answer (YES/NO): YES